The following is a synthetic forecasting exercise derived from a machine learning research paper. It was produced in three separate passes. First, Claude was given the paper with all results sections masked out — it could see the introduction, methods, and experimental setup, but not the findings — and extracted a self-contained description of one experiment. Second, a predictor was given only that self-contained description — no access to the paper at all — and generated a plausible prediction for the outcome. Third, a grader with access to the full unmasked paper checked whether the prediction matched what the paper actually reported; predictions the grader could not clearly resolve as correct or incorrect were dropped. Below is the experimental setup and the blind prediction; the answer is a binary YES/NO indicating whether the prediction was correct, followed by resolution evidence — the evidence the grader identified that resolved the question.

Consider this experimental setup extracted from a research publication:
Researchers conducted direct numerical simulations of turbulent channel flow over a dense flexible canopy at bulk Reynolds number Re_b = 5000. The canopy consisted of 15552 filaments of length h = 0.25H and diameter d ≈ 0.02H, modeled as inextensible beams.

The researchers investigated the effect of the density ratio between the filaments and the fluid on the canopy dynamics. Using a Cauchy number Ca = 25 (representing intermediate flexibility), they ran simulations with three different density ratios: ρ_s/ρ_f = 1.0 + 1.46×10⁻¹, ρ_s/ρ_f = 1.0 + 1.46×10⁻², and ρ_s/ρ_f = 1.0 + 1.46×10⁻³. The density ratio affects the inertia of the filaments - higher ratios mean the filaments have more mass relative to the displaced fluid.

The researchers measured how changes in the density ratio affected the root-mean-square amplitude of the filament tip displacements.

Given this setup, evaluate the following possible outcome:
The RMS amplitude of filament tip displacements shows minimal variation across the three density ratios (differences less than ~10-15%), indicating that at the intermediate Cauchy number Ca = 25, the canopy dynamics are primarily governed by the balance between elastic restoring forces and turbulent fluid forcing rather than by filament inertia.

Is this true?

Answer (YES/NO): NO